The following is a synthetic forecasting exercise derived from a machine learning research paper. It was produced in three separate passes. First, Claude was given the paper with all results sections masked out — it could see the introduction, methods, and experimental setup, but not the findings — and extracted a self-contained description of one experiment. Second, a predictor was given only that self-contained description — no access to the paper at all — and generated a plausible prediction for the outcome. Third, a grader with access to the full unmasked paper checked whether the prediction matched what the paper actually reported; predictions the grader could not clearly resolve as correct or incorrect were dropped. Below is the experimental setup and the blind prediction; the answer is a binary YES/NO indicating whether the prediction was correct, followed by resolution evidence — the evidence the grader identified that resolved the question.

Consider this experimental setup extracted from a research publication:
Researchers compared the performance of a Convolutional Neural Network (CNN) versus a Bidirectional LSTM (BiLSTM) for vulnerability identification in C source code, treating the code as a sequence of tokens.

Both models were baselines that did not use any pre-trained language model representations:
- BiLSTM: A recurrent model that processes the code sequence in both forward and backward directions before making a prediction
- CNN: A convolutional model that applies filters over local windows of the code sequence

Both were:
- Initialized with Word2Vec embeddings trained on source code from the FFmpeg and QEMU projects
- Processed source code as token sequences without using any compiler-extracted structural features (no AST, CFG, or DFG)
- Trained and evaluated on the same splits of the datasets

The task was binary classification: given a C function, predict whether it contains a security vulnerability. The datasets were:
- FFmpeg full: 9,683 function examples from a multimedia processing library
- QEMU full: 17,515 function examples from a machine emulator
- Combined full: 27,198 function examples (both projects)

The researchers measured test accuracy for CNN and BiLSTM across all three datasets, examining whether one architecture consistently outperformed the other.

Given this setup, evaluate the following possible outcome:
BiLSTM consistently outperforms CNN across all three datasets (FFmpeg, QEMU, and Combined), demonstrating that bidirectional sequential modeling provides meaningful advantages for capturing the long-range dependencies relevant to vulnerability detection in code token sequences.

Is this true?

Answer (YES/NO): YES